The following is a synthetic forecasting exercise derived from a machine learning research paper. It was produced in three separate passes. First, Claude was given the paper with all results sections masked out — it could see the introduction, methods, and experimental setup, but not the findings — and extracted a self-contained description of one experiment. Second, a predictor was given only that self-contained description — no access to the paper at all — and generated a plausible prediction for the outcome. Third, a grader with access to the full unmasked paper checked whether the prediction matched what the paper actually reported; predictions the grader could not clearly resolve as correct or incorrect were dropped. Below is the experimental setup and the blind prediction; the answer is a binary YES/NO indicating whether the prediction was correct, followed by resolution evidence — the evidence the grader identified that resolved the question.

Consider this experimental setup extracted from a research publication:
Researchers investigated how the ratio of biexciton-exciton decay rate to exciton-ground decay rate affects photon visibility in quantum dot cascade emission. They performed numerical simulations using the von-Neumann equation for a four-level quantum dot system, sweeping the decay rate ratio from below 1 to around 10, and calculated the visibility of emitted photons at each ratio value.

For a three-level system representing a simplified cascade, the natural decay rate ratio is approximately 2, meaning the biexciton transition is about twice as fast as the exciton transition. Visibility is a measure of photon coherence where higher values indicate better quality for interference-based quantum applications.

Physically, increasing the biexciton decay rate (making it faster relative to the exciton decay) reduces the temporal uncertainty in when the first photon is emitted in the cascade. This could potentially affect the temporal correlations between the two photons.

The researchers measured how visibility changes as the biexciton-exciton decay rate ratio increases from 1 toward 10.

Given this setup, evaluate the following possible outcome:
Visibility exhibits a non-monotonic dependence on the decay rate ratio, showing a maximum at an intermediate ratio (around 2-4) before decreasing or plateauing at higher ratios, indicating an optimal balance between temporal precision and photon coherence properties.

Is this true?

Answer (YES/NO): NO